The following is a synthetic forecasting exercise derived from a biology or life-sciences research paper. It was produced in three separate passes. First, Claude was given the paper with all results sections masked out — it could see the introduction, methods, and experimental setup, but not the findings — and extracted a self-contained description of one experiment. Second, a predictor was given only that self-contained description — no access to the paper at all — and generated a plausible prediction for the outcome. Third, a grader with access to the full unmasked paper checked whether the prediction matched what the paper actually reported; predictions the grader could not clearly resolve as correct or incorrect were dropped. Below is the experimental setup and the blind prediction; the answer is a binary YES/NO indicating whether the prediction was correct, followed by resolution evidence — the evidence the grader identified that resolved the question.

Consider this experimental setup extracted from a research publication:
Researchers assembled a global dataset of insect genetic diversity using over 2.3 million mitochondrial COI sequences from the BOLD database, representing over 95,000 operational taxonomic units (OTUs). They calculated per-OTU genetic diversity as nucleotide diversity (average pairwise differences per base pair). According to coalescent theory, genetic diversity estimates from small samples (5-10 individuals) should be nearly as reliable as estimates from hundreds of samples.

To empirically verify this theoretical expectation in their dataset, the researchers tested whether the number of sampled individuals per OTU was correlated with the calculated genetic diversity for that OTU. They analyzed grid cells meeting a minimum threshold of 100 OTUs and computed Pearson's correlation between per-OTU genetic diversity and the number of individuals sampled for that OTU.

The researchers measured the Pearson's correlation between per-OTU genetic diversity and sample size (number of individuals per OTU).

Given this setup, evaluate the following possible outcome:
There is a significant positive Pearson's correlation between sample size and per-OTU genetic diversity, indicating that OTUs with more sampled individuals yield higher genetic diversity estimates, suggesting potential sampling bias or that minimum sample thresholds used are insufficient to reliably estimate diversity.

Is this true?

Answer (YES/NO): NO